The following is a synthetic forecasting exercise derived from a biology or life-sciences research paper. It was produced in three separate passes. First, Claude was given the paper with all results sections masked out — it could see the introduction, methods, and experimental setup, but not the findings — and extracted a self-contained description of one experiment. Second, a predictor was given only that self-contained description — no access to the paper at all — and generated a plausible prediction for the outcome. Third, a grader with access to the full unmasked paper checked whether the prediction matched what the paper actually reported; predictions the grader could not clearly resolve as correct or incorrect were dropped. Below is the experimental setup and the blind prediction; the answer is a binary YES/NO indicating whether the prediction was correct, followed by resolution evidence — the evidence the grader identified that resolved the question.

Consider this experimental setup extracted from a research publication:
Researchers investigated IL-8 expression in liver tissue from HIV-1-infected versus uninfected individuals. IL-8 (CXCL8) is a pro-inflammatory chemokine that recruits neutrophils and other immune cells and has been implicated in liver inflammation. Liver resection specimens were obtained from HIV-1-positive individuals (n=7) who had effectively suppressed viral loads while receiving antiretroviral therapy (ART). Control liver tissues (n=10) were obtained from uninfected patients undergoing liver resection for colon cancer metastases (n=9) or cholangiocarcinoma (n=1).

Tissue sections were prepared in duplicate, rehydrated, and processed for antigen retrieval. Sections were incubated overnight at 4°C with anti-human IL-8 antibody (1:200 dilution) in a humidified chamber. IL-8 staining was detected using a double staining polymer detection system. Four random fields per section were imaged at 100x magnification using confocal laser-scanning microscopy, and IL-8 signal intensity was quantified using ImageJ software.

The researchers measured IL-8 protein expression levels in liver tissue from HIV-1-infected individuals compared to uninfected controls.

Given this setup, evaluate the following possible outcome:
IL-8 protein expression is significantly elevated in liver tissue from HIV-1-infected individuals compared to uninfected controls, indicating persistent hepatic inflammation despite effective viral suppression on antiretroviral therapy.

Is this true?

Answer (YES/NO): YES